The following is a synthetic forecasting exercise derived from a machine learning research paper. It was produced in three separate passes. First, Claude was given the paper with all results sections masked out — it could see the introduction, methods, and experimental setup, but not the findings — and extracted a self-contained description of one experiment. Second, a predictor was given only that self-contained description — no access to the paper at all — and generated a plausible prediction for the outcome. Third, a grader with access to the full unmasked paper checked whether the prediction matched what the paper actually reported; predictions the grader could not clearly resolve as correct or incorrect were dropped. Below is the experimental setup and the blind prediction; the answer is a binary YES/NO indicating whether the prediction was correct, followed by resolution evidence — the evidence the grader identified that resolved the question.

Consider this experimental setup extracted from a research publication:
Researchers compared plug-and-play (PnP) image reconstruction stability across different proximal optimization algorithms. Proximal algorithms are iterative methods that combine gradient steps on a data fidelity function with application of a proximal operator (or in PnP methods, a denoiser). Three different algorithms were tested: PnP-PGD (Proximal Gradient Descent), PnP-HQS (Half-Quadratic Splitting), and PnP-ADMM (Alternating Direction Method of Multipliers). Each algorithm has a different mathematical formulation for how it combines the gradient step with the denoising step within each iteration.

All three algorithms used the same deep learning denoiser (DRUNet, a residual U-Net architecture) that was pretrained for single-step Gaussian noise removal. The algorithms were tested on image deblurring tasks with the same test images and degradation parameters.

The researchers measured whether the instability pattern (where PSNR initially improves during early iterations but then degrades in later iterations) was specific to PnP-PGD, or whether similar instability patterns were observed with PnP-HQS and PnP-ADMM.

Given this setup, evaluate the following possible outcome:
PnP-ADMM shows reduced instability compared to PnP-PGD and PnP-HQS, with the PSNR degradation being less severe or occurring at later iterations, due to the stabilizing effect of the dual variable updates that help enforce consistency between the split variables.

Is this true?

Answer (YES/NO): NO